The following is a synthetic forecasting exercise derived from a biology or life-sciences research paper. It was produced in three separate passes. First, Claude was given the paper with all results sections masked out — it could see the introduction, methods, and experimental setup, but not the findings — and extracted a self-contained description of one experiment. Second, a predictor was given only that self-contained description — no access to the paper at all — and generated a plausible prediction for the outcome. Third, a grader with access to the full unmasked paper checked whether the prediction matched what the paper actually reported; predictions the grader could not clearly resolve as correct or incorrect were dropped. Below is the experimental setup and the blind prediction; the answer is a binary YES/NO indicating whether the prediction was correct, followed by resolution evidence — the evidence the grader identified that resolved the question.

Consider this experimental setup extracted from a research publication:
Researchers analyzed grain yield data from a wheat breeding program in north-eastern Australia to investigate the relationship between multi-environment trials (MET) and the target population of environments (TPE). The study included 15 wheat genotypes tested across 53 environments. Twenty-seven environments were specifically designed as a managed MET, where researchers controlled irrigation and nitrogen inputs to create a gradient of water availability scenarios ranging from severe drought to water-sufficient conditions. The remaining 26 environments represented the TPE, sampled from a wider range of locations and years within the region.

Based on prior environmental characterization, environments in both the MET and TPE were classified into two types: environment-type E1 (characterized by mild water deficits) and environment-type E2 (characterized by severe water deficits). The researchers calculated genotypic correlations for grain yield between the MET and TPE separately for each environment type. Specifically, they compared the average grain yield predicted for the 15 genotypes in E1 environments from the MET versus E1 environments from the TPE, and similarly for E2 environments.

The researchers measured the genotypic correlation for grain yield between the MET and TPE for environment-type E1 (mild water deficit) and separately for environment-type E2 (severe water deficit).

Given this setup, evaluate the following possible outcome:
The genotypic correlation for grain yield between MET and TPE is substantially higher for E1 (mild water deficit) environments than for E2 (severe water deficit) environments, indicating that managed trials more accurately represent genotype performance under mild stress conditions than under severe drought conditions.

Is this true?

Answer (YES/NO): YES